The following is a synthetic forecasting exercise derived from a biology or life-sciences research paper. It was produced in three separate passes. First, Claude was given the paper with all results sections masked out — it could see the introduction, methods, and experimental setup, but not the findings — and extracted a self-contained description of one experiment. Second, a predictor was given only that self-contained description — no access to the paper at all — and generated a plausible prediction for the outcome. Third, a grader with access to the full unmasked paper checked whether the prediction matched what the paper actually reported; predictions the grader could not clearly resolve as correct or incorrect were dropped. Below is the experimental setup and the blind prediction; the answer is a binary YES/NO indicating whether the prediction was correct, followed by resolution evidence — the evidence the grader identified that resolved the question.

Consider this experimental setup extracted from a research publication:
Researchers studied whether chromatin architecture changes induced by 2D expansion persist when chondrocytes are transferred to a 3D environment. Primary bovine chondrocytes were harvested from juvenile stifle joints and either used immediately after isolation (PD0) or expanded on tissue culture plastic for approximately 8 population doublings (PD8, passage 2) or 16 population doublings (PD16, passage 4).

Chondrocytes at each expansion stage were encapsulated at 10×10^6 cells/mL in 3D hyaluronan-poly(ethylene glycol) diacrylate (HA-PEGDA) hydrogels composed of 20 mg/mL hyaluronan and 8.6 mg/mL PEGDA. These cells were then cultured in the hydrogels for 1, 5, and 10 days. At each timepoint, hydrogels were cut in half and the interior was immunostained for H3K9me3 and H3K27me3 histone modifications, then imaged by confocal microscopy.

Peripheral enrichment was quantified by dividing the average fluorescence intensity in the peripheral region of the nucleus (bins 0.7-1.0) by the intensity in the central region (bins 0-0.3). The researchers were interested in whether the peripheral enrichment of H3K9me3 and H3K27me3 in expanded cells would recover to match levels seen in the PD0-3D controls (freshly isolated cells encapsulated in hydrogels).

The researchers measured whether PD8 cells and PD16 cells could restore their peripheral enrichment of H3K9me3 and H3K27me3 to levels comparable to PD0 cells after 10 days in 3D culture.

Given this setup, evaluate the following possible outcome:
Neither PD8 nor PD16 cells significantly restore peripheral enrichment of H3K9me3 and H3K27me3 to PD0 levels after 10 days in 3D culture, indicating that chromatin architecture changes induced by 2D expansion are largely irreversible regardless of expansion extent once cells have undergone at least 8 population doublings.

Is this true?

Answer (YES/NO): NO